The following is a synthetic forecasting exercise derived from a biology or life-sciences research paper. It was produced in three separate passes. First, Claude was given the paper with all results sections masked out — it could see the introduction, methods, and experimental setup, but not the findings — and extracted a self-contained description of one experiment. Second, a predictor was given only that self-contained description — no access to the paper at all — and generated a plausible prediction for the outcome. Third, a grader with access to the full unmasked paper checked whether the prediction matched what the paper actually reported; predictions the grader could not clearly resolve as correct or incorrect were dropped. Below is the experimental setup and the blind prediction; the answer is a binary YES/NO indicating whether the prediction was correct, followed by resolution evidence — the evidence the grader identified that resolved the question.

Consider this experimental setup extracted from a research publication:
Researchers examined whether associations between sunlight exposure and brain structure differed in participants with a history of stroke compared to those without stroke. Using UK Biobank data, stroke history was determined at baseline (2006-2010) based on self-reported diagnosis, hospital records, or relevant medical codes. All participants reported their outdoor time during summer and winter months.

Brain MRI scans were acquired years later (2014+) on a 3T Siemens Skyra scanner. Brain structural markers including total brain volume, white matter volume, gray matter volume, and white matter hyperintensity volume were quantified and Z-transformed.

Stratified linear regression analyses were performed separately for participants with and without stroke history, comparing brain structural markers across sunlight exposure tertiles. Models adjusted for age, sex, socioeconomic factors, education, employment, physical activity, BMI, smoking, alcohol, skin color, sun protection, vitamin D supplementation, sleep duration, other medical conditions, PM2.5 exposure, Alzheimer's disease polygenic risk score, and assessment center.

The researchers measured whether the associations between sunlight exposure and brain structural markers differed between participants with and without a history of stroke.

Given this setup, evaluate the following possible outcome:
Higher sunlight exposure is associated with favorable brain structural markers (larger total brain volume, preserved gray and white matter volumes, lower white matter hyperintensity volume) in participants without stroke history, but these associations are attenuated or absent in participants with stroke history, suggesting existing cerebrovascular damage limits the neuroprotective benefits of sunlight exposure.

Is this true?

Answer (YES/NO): NO